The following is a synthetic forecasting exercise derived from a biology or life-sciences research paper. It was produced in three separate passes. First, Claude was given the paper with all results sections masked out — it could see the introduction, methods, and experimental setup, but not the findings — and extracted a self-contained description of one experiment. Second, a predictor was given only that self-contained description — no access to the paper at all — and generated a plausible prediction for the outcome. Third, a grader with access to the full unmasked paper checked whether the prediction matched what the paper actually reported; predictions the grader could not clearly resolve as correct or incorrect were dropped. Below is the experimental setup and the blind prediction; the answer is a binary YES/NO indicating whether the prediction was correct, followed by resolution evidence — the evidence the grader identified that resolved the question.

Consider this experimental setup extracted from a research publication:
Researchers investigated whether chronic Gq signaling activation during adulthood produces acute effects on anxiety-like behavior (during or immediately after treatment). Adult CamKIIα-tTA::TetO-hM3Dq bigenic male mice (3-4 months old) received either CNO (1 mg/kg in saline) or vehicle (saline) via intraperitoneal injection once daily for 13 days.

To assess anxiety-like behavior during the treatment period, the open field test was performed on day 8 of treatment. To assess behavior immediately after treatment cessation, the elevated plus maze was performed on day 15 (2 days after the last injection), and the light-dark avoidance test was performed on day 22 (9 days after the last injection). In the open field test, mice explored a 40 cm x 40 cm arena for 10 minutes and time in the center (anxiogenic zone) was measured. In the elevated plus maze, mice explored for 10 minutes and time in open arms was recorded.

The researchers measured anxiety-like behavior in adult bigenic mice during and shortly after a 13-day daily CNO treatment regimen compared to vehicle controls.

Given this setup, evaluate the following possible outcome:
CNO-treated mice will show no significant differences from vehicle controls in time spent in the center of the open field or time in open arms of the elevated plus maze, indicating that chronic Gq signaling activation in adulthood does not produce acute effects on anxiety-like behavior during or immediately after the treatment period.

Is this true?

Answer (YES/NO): YES